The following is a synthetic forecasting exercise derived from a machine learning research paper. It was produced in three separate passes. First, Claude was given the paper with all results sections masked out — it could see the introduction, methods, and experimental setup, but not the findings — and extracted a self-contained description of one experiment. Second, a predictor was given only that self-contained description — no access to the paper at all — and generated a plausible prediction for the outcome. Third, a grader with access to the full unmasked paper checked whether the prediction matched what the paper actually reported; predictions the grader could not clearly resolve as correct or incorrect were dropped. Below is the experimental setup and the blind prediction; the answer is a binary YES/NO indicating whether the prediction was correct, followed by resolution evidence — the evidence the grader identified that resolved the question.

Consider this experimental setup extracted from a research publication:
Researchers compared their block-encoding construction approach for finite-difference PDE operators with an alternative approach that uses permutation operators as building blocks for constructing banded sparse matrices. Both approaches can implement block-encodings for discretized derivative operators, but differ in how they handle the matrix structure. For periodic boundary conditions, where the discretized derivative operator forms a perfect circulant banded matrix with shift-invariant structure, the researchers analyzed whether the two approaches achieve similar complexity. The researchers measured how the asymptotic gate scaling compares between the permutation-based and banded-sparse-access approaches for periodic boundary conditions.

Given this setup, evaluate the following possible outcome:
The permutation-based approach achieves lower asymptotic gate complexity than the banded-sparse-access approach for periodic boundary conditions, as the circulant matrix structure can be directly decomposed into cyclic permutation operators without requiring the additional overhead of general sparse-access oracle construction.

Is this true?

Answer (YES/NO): NO